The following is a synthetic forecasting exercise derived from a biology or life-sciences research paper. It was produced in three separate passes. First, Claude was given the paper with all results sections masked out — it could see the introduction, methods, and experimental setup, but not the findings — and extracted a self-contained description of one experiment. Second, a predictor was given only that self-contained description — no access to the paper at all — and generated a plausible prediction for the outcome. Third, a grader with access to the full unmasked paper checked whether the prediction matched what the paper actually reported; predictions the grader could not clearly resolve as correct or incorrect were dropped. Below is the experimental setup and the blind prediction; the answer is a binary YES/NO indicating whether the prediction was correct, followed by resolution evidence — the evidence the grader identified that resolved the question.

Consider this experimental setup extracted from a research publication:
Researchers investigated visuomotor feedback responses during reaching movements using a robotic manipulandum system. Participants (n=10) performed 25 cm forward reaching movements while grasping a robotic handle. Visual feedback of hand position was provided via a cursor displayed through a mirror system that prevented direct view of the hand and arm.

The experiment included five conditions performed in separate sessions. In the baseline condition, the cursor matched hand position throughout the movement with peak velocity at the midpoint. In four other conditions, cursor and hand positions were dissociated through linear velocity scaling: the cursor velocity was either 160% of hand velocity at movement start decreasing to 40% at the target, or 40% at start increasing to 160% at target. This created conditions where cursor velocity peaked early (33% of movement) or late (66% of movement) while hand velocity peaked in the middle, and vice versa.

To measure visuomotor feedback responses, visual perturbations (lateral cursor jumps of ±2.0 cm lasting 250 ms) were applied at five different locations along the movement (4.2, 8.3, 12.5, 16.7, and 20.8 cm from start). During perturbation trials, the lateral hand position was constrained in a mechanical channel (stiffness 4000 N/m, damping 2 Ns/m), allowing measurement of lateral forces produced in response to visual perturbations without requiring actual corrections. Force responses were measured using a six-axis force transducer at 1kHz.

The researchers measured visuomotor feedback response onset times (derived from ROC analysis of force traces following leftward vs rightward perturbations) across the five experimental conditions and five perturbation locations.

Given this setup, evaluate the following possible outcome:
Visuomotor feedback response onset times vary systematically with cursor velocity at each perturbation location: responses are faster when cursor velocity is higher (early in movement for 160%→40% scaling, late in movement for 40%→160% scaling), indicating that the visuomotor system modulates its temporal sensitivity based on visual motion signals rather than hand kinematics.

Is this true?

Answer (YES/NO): NO